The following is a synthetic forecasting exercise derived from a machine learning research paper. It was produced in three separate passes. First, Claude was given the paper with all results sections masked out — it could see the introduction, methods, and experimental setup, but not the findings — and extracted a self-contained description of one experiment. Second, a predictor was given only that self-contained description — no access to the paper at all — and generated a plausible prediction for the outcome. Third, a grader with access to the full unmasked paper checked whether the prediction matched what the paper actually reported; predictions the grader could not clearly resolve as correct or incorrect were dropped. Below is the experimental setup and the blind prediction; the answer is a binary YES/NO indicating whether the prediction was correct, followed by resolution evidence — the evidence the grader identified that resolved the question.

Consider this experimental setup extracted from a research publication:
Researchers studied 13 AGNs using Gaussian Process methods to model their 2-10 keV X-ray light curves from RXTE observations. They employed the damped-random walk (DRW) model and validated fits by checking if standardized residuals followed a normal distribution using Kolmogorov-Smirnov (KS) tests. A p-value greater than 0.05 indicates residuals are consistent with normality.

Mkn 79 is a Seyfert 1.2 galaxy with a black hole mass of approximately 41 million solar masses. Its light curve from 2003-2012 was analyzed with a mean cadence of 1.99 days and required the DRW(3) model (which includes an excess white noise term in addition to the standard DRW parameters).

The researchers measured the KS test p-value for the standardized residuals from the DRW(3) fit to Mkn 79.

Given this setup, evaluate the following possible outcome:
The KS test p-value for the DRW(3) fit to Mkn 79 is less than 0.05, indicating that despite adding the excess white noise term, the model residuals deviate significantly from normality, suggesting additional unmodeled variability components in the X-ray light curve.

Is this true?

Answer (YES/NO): YES